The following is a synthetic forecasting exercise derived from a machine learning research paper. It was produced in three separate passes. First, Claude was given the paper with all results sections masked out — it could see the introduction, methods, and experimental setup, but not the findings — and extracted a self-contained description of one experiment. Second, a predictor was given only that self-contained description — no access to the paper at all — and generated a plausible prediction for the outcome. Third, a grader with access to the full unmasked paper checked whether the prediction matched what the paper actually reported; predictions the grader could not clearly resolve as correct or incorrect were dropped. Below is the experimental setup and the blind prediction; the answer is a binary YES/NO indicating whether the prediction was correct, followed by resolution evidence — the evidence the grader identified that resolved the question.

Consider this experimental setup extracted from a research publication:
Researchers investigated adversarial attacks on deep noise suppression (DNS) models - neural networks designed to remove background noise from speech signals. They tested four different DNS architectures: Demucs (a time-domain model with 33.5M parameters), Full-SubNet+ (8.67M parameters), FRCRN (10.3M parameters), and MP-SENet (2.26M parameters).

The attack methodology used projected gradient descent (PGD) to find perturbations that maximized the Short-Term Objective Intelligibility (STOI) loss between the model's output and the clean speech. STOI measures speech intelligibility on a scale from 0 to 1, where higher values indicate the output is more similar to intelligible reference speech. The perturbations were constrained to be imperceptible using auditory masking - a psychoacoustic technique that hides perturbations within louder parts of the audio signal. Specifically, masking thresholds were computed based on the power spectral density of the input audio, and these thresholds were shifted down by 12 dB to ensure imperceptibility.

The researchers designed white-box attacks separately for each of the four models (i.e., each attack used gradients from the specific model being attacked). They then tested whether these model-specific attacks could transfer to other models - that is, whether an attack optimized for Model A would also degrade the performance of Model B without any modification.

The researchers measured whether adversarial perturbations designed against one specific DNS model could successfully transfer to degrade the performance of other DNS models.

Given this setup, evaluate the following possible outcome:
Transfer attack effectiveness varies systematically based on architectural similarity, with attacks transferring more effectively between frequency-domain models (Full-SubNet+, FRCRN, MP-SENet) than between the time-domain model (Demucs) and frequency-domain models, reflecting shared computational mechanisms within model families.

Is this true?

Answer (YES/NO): NO